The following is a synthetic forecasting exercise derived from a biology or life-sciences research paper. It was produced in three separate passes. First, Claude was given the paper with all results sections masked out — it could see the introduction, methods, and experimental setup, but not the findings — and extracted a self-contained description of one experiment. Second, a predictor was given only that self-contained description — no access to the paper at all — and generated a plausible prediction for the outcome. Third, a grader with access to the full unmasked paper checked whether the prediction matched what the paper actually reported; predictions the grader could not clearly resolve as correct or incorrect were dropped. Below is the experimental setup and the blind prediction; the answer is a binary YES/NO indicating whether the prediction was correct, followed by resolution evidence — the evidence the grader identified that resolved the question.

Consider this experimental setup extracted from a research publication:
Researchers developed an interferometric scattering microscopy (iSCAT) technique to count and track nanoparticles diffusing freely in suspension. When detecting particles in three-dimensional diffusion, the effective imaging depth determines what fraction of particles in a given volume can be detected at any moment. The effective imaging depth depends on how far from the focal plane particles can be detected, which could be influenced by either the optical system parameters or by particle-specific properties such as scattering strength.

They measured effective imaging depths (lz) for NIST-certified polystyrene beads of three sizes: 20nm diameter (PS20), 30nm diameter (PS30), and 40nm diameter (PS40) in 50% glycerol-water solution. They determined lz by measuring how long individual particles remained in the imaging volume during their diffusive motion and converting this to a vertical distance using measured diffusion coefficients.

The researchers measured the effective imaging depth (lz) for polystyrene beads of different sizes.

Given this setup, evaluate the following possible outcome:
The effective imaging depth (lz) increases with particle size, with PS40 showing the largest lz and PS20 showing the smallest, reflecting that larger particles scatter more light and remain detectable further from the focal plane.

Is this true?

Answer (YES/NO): YES